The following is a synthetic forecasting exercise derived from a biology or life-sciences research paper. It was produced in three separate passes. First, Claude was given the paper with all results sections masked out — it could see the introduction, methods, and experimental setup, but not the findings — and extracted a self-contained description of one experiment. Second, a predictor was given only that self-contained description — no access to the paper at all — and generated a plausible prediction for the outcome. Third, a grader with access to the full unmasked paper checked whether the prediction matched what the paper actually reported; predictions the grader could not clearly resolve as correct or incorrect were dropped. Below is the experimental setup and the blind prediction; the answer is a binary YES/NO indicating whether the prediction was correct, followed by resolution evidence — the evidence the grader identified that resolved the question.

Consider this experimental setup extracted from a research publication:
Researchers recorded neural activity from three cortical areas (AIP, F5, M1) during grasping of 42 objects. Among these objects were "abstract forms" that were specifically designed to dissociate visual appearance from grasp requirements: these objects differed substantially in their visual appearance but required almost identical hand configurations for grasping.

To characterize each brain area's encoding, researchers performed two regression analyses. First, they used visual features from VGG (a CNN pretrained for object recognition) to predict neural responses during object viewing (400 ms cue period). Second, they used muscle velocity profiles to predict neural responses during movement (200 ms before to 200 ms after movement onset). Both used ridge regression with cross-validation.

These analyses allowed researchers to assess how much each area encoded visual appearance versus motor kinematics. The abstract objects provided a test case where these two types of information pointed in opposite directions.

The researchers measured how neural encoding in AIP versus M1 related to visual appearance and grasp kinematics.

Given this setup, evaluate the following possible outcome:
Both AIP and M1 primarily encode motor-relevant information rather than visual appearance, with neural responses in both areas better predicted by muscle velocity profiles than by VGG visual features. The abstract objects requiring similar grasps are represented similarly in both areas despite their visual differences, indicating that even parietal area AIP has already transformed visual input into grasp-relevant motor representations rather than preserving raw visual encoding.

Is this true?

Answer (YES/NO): NO